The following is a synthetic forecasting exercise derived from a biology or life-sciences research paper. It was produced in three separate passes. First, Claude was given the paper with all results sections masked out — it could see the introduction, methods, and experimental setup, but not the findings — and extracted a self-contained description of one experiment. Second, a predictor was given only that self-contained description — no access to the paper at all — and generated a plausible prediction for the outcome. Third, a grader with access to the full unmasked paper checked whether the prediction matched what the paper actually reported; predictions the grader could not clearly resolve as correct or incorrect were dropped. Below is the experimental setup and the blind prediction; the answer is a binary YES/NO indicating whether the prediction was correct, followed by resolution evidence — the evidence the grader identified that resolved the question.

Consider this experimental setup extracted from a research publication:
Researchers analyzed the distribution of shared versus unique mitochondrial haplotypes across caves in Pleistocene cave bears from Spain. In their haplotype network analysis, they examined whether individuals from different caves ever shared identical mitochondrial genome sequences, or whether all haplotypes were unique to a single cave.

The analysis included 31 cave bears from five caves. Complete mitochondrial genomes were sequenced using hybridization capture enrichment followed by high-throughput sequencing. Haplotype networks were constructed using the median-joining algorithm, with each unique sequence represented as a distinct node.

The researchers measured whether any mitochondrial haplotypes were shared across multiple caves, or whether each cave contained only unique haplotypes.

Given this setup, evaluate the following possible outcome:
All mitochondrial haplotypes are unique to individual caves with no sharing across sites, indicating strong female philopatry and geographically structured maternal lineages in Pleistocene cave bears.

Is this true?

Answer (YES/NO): NO